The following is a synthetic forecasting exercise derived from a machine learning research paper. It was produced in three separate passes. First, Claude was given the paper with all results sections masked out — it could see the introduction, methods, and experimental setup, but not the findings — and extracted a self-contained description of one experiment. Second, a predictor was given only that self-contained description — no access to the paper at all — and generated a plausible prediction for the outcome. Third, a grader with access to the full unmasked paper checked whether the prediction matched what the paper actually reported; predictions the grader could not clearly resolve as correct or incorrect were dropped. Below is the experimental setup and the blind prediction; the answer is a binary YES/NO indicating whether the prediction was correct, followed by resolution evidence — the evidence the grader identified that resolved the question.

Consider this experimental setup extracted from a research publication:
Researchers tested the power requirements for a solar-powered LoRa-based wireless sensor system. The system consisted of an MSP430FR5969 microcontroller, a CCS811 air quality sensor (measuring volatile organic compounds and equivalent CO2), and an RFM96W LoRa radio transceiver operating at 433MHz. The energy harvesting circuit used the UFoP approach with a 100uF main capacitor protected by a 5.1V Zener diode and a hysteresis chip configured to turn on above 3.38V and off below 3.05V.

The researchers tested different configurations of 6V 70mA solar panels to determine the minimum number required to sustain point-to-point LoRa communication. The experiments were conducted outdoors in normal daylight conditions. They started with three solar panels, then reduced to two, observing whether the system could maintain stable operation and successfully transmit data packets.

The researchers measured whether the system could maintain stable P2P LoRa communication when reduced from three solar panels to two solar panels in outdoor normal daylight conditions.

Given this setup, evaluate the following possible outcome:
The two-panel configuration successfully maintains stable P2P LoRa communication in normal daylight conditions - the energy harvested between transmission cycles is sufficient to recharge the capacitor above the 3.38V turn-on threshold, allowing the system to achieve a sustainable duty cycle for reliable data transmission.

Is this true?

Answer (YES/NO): YES